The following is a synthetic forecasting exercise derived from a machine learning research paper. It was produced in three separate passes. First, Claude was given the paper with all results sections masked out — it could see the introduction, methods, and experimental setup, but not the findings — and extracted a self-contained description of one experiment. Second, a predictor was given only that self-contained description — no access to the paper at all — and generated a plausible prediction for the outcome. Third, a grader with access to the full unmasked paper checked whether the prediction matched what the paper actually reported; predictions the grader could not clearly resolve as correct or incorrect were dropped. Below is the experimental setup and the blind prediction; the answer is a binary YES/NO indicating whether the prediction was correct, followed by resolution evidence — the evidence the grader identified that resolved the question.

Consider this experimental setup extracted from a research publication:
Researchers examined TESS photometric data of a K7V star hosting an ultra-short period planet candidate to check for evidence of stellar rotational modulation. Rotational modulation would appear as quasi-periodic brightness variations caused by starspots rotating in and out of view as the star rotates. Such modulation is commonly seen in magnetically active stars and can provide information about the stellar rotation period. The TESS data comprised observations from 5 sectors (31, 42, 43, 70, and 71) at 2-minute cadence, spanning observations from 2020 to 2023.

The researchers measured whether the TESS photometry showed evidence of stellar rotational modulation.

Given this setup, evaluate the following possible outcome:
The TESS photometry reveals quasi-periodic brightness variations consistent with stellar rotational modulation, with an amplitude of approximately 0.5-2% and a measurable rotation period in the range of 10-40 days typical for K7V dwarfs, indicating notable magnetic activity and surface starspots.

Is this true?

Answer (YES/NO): NO